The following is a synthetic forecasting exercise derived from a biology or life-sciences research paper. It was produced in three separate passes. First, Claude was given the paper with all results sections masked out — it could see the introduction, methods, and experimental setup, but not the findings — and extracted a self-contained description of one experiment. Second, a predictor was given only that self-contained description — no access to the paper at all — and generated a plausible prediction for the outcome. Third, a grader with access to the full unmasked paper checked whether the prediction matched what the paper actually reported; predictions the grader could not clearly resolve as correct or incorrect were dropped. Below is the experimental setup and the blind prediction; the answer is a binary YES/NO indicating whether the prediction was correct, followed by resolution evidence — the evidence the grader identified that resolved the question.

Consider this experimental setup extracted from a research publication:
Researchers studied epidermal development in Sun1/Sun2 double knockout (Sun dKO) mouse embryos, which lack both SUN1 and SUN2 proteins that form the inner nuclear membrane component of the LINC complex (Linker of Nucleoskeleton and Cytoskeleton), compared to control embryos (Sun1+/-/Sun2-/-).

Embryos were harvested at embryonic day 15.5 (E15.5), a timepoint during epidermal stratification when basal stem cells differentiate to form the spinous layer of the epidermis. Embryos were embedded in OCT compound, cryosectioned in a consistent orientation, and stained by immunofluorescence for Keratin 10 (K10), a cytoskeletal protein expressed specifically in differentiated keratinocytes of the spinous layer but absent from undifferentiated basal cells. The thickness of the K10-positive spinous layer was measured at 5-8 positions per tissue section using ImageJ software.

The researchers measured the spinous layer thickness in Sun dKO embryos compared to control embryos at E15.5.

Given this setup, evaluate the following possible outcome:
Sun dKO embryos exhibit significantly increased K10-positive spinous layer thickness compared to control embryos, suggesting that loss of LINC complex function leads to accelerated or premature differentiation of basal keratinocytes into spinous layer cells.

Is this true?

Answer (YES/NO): YES